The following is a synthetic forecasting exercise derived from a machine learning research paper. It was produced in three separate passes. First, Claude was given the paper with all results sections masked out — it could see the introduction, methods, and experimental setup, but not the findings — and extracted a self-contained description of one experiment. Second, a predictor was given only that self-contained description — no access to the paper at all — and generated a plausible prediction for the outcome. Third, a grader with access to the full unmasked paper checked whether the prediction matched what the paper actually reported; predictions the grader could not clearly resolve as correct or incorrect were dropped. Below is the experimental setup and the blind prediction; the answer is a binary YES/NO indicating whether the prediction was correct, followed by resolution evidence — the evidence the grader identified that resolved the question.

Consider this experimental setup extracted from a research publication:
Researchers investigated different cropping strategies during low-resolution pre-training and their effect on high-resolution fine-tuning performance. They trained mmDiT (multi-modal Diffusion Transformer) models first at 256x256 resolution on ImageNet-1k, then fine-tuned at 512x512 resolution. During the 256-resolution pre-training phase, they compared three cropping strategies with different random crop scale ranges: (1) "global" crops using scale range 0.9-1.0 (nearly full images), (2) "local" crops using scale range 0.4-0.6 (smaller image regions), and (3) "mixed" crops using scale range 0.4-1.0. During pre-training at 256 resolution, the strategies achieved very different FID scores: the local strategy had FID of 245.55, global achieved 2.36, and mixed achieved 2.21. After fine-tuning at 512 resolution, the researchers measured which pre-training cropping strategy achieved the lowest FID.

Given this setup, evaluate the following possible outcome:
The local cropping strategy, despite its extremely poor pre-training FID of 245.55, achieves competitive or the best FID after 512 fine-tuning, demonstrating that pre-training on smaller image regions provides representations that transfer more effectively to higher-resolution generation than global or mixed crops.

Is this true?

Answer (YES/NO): YES